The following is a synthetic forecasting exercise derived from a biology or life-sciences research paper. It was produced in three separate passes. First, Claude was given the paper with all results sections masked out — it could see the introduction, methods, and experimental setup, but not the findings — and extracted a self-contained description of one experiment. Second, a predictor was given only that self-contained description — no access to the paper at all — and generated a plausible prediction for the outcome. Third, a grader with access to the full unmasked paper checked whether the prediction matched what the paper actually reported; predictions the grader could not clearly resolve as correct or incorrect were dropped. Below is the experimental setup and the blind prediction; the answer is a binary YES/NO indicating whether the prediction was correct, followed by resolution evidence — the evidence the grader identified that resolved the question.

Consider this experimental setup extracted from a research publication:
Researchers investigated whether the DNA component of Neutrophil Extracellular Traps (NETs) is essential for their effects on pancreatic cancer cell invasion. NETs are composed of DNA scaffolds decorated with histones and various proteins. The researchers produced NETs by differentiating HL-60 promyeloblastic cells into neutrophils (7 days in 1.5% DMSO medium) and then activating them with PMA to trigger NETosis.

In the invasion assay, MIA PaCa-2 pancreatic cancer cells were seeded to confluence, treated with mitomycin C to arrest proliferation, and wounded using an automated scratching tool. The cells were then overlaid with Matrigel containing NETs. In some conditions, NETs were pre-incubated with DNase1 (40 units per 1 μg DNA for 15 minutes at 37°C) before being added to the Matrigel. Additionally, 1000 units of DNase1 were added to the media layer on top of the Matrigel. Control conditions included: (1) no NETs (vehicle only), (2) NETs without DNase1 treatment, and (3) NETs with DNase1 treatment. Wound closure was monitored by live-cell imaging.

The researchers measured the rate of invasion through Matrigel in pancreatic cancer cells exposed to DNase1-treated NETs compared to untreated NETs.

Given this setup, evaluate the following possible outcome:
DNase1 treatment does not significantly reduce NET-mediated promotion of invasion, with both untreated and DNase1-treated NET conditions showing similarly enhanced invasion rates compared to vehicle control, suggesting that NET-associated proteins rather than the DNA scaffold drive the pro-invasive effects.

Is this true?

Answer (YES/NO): NO